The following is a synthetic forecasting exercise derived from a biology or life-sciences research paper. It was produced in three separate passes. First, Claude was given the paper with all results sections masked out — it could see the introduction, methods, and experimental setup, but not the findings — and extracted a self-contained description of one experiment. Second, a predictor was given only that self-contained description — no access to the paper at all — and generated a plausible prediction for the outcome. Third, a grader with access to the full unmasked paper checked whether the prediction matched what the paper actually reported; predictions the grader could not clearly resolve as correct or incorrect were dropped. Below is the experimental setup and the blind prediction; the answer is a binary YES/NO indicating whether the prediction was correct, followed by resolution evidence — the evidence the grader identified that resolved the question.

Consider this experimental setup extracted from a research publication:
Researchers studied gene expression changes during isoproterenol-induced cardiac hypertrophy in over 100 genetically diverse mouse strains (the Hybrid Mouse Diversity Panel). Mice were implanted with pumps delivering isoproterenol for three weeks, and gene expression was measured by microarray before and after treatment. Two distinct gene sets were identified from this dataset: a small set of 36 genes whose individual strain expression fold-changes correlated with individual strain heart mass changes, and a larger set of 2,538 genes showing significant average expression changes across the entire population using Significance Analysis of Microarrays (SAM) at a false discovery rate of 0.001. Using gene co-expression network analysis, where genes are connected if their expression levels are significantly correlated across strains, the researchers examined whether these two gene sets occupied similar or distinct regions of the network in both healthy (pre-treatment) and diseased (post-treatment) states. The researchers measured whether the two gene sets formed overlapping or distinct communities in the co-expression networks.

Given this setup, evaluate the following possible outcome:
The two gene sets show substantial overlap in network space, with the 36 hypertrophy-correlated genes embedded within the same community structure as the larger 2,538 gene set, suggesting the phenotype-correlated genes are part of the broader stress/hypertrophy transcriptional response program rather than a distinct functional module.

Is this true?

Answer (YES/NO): NO